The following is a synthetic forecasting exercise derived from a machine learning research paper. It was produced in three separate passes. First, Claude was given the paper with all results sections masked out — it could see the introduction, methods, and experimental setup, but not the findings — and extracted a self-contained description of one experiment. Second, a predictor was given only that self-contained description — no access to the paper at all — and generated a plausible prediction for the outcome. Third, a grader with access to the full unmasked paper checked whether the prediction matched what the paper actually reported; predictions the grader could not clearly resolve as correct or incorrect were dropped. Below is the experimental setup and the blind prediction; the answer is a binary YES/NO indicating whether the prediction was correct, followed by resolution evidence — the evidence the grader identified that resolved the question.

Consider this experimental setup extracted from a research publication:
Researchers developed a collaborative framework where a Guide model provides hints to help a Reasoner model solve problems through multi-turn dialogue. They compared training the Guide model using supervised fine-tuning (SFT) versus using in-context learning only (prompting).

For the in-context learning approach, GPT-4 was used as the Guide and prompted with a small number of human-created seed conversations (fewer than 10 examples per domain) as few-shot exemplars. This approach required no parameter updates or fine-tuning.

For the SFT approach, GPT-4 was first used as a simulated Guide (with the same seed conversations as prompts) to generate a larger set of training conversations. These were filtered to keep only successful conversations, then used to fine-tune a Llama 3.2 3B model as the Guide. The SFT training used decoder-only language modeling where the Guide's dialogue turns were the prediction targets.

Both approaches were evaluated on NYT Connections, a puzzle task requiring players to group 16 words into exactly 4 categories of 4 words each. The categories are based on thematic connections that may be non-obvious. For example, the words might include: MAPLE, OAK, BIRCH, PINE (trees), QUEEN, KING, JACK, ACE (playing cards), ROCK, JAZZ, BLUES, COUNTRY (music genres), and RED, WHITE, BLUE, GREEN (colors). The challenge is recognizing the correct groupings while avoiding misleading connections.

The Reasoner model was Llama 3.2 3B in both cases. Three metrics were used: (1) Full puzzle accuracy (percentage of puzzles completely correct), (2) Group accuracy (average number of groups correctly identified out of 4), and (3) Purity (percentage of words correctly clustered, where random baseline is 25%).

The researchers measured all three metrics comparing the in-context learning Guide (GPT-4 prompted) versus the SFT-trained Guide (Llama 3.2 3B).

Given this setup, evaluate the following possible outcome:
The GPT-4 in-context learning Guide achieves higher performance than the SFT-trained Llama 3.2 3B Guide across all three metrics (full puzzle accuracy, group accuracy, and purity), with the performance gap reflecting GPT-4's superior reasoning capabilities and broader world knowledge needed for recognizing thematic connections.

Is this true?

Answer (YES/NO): NO